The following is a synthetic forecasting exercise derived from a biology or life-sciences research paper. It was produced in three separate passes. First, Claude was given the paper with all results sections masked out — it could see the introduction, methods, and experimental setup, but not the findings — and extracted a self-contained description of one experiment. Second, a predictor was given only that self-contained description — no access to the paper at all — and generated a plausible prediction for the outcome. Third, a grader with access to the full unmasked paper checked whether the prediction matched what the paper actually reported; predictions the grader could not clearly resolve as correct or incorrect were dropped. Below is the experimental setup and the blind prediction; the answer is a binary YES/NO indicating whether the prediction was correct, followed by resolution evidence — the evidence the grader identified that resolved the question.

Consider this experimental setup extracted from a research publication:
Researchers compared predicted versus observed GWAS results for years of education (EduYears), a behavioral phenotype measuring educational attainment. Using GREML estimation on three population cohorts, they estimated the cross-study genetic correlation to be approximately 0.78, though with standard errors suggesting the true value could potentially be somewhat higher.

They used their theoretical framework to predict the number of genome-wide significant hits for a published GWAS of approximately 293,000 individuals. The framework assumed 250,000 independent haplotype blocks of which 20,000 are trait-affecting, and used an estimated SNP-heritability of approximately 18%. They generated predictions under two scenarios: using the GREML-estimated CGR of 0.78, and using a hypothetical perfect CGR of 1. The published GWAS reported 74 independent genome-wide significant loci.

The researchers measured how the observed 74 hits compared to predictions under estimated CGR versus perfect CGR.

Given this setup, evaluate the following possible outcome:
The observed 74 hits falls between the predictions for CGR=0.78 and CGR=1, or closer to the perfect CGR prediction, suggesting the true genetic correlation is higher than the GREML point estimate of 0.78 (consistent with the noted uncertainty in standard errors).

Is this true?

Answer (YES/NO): YES